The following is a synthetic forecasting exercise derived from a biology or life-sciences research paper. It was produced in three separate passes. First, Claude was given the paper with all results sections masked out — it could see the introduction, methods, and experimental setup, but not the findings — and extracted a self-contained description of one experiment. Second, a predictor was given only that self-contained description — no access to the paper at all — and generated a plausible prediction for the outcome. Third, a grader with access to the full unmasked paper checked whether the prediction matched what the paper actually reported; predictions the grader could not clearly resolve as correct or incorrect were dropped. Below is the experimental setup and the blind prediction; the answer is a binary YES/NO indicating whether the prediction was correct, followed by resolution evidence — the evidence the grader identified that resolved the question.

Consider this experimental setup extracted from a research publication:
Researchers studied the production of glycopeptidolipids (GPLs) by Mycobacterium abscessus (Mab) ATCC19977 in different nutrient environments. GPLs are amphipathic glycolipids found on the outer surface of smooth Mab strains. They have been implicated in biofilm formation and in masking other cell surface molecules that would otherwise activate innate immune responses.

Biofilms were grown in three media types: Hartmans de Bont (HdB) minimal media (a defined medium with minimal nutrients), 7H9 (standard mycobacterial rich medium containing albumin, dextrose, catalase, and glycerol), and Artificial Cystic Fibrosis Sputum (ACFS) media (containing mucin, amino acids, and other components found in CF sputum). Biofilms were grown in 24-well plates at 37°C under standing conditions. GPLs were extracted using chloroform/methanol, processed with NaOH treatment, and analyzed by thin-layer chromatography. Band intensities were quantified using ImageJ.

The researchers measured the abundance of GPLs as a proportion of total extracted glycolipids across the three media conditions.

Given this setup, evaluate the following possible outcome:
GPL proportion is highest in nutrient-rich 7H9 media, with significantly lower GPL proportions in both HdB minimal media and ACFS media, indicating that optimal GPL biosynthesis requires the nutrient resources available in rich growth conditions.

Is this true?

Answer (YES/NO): NO